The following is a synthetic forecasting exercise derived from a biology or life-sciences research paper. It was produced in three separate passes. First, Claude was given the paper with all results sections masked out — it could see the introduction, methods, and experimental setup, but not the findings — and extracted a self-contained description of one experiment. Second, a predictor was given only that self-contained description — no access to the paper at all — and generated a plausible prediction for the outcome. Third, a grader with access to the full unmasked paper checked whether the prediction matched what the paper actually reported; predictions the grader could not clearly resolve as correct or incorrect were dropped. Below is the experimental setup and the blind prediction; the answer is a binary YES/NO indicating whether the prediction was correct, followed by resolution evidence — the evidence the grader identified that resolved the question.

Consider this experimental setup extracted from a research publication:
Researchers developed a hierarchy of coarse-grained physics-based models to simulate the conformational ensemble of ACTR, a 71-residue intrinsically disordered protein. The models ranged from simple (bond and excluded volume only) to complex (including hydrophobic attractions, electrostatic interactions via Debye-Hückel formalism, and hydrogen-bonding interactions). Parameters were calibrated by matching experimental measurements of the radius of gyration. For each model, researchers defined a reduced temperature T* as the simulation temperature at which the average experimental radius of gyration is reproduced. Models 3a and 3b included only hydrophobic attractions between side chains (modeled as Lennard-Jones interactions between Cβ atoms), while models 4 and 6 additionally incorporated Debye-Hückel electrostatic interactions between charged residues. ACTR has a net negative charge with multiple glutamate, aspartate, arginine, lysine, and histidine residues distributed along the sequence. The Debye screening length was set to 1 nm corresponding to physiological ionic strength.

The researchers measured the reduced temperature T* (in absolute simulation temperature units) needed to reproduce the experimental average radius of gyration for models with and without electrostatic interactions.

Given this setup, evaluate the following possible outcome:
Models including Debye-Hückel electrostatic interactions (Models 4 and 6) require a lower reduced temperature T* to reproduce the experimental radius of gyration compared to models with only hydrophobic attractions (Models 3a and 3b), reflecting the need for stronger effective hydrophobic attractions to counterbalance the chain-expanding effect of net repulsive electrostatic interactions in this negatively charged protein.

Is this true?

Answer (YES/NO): YES